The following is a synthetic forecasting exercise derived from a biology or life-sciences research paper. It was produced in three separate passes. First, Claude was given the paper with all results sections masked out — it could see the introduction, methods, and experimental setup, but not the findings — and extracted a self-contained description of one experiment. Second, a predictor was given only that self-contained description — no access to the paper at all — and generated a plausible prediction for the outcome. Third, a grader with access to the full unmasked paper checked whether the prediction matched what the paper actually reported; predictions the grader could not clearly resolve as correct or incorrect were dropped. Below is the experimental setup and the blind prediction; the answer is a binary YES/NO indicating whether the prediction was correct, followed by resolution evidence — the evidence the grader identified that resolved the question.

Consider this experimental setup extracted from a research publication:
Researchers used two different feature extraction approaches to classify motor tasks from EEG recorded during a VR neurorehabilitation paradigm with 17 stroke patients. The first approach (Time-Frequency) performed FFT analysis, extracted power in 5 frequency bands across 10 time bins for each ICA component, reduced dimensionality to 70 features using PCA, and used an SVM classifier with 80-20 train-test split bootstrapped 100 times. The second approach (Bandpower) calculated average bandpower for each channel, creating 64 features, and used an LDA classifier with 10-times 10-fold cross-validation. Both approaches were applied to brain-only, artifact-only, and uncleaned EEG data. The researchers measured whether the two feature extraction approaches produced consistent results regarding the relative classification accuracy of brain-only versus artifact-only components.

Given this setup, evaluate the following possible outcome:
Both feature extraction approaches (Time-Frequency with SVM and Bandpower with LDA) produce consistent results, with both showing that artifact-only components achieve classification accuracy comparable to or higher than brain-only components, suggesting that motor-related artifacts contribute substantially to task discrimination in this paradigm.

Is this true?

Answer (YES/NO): YES